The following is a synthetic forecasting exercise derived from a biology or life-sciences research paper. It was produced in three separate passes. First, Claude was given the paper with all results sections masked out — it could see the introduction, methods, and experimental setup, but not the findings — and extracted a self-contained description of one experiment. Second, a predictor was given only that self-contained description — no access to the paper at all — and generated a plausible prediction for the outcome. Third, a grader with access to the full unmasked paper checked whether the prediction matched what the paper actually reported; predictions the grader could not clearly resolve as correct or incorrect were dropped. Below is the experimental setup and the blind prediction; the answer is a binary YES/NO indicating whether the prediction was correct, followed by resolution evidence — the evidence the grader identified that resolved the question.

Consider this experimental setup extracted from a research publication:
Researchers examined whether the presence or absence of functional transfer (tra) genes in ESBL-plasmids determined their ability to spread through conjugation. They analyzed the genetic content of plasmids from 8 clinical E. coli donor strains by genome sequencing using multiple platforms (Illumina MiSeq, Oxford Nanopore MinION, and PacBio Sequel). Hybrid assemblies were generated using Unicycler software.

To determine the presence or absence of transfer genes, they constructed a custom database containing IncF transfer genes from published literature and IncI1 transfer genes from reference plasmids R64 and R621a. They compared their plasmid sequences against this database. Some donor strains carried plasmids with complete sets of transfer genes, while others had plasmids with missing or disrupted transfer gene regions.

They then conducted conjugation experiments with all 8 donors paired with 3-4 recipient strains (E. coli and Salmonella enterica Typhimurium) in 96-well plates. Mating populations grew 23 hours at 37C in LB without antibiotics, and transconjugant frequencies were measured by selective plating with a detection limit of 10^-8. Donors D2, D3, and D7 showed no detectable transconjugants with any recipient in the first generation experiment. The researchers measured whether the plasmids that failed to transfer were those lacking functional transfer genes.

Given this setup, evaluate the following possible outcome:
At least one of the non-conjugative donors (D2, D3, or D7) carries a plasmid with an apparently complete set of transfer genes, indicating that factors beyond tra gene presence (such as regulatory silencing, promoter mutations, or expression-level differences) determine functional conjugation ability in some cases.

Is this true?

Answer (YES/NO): NO